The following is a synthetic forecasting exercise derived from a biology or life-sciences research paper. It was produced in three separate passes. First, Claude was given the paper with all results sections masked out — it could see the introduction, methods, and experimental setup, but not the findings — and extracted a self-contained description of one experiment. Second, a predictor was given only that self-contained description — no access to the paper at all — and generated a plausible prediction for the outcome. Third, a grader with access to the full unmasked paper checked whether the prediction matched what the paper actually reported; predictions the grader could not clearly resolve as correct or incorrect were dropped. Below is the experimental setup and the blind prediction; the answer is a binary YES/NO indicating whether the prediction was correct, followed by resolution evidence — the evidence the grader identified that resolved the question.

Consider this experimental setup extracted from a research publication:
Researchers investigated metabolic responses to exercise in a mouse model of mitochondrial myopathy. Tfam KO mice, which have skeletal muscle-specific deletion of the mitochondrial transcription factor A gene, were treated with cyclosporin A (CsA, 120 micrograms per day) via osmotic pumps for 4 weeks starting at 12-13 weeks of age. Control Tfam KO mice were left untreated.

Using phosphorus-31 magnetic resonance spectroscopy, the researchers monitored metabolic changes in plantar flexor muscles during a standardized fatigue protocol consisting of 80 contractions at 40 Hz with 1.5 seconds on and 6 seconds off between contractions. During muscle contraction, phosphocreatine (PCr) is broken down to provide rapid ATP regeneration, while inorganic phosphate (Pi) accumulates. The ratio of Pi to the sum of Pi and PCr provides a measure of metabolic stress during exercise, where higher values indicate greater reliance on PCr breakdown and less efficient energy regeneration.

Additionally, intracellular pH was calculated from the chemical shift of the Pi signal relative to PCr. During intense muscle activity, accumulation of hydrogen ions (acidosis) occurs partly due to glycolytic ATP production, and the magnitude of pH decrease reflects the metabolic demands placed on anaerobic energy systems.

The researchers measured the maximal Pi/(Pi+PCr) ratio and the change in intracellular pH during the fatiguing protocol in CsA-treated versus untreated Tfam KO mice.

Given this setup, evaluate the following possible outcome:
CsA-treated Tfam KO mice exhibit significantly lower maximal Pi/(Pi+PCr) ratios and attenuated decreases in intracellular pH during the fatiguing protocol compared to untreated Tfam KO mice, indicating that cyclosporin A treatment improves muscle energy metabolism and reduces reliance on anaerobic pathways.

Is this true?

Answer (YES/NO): NO